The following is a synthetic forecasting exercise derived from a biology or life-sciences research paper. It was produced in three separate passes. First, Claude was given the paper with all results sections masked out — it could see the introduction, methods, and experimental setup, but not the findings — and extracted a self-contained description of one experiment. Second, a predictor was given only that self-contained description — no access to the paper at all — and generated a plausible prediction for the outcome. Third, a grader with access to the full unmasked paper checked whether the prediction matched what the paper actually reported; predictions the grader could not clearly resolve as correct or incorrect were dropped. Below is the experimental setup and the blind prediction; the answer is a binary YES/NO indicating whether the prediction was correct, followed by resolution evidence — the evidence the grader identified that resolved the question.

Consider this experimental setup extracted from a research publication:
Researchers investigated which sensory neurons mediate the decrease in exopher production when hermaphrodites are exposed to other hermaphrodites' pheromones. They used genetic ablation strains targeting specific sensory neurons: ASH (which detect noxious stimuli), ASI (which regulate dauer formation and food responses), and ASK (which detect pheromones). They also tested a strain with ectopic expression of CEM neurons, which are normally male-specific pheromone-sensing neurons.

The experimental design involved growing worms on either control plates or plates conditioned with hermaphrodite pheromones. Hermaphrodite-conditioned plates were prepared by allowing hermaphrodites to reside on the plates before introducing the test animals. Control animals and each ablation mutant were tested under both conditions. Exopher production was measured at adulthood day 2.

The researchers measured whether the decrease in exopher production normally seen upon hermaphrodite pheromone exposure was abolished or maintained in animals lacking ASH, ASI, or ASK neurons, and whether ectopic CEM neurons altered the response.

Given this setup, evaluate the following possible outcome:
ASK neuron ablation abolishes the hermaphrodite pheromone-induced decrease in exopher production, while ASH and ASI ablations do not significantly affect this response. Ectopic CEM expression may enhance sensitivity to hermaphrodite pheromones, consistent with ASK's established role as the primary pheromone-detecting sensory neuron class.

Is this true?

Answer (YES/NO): NO